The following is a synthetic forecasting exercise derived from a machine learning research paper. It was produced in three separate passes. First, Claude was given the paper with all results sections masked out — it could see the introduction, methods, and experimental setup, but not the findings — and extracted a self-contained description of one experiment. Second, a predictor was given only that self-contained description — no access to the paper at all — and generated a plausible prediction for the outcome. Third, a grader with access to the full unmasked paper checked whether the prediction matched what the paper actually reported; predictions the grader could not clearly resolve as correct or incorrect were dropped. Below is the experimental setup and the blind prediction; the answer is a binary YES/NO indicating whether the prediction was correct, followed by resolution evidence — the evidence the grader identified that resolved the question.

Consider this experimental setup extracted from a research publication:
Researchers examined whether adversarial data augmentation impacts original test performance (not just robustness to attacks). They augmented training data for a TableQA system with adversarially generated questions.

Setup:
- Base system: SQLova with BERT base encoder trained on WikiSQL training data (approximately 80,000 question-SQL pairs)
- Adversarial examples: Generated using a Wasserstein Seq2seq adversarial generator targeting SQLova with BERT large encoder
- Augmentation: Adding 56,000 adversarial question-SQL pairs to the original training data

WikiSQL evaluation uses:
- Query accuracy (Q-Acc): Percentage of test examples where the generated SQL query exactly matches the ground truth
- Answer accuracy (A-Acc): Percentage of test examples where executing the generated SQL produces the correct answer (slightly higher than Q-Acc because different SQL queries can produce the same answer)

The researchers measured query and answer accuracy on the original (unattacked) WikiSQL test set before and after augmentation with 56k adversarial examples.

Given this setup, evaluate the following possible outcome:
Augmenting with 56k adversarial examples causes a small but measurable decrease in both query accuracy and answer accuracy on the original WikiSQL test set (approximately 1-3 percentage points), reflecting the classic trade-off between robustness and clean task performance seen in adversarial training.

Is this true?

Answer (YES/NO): NO